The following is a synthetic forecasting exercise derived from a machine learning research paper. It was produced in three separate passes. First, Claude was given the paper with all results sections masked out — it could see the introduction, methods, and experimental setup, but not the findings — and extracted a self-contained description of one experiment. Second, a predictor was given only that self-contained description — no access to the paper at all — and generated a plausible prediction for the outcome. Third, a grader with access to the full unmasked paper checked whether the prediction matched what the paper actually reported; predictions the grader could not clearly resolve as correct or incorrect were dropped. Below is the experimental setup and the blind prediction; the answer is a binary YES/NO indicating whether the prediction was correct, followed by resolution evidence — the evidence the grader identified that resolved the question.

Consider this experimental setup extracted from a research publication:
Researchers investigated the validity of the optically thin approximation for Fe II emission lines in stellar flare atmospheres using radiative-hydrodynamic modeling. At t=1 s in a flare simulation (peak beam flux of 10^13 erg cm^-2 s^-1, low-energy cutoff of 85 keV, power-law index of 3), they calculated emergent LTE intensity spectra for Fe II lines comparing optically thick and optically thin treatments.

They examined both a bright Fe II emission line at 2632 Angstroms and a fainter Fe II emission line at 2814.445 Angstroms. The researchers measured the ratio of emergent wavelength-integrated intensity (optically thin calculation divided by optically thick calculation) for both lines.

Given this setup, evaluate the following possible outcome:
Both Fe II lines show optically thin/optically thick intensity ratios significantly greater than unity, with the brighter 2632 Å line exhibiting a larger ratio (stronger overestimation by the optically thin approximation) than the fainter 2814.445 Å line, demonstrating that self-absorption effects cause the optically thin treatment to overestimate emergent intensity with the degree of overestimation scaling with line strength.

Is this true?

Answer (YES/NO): YES